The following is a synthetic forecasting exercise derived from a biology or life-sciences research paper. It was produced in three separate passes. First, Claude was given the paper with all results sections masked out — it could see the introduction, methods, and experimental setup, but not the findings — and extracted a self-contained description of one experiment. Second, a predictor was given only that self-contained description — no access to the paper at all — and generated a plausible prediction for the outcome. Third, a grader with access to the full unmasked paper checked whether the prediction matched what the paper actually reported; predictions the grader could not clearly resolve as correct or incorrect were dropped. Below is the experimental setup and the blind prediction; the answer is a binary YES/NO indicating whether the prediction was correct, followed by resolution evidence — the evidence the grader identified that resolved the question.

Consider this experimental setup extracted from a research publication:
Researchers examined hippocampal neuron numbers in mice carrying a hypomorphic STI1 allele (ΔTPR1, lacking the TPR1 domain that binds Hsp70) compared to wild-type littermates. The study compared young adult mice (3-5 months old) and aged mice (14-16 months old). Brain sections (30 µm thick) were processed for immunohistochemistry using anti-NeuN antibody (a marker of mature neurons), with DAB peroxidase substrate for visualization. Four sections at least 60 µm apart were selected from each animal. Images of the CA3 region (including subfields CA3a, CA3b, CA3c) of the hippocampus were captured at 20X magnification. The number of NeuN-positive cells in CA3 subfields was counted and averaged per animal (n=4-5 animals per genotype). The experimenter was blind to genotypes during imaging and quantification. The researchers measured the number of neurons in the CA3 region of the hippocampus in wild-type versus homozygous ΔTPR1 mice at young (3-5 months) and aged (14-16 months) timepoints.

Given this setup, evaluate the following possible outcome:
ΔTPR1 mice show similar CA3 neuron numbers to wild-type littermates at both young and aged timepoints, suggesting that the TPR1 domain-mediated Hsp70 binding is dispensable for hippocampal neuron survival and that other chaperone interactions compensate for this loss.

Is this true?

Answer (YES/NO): NO